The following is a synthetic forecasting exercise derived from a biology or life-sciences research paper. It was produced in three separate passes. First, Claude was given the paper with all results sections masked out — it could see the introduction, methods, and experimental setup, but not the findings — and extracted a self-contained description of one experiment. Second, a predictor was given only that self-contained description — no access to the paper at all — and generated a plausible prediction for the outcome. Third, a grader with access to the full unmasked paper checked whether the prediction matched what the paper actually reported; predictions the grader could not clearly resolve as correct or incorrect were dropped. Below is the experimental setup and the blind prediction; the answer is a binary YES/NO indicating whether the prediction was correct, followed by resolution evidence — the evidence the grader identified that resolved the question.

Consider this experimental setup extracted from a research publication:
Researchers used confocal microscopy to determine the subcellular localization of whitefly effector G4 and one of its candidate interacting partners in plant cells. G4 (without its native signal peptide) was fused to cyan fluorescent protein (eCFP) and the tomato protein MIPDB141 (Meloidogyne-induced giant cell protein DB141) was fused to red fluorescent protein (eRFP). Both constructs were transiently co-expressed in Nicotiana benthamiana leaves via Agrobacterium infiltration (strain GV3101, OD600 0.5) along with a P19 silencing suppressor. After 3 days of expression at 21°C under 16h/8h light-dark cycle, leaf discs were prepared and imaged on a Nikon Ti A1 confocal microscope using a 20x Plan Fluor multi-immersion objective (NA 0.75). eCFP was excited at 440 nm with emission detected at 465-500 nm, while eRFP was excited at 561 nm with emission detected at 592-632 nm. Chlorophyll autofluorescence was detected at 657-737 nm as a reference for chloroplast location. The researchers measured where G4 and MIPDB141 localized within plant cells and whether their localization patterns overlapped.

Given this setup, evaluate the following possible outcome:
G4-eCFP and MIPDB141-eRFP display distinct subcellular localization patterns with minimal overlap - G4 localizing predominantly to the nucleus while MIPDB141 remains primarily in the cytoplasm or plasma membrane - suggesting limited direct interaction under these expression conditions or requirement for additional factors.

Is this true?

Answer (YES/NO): NO